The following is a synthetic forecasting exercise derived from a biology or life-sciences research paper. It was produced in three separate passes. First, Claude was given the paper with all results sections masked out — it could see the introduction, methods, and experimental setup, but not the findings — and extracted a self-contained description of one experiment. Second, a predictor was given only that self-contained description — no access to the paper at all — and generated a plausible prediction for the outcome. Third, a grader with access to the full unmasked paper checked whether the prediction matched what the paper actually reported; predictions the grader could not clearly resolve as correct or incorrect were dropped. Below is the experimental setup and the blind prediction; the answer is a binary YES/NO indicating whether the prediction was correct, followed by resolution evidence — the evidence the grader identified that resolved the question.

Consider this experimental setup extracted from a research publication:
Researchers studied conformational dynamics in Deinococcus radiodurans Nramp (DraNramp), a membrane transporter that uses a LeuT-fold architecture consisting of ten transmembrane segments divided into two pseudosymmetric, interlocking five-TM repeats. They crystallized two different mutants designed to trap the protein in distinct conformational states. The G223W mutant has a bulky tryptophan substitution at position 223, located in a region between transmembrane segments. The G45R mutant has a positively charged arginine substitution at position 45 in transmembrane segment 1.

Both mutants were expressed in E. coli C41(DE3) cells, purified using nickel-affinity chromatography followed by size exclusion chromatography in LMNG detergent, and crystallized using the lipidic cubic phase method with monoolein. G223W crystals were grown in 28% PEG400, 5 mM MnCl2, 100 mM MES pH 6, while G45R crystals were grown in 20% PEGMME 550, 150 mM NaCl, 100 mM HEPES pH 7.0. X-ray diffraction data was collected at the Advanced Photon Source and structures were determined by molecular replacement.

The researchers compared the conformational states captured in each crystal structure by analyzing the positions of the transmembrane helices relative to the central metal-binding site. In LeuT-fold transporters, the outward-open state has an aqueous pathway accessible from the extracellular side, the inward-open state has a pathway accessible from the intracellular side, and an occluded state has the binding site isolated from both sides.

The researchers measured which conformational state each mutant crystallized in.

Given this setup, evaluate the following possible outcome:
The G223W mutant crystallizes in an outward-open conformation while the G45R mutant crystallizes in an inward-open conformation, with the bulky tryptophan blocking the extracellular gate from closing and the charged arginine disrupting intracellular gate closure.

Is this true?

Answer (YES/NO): NO